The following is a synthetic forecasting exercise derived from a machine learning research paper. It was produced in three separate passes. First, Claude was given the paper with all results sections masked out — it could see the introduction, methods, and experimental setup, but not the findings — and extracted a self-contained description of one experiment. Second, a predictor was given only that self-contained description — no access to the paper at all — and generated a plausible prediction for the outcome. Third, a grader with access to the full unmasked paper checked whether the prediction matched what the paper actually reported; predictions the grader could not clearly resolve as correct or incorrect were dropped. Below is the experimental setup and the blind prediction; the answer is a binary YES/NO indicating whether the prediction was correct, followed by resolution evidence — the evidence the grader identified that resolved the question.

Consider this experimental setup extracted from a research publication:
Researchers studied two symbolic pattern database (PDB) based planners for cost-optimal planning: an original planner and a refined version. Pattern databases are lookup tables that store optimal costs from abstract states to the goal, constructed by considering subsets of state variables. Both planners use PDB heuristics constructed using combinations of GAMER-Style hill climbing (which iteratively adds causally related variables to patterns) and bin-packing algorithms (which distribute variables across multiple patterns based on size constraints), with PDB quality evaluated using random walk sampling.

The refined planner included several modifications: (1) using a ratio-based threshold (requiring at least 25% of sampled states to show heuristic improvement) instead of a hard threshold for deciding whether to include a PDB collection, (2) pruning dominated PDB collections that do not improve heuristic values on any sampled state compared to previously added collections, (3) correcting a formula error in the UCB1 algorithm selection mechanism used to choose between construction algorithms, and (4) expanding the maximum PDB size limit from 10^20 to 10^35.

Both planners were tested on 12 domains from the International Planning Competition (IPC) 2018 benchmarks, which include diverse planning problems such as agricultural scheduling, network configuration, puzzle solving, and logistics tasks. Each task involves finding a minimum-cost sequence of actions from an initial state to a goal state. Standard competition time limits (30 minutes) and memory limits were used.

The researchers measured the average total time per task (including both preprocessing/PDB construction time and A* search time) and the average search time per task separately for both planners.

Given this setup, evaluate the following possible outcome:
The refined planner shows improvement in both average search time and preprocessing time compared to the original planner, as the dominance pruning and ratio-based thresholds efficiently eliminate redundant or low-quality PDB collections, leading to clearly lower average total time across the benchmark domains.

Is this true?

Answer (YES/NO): NO